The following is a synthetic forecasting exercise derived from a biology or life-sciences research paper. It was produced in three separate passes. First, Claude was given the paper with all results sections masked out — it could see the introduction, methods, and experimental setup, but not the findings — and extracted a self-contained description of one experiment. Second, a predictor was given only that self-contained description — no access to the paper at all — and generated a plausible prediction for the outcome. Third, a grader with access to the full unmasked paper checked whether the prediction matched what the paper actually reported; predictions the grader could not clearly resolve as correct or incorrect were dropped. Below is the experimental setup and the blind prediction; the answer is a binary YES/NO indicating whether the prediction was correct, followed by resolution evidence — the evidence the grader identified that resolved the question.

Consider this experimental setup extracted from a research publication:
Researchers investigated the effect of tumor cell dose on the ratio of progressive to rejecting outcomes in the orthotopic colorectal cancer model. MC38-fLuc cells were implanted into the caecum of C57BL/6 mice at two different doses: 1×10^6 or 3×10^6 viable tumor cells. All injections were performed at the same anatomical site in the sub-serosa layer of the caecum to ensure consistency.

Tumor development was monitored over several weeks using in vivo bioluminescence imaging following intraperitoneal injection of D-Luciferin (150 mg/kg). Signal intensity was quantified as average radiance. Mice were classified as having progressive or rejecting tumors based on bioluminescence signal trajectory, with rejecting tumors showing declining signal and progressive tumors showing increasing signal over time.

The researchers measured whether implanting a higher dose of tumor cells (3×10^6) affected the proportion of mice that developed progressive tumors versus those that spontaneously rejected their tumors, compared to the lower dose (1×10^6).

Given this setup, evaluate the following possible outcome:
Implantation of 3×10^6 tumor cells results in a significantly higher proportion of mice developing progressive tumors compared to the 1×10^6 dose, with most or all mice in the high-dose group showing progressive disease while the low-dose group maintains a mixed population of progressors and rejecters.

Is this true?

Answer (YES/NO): NO